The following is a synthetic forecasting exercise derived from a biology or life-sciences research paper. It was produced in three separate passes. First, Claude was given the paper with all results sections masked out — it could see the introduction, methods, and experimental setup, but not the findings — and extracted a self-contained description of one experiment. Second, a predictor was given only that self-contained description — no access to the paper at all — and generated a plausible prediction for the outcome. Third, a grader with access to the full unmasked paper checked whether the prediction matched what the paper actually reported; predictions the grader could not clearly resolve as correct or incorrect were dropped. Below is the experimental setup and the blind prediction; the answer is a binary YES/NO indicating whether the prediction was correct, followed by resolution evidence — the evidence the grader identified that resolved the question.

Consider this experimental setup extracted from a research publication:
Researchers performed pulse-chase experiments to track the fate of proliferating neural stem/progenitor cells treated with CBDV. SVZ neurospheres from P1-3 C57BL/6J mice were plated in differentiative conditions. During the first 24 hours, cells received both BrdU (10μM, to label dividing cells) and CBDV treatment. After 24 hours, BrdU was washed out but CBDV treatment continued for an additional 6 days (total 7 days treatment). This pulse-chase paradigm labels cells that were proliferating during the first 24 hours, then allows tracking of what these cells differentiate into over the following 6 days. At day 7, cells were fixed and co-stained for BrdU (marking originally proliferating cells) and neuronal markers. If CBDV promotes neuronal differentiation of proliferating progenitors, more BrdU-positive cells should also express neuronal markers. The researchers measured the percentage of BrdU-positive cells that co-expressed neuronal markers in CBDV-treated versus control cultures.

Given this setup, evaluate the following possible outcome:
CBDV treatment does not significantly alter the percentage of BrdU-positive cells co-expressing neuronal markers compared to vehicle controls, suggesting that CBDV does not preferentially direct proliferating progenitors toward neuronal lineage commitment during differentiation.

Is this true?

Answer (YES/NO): YES